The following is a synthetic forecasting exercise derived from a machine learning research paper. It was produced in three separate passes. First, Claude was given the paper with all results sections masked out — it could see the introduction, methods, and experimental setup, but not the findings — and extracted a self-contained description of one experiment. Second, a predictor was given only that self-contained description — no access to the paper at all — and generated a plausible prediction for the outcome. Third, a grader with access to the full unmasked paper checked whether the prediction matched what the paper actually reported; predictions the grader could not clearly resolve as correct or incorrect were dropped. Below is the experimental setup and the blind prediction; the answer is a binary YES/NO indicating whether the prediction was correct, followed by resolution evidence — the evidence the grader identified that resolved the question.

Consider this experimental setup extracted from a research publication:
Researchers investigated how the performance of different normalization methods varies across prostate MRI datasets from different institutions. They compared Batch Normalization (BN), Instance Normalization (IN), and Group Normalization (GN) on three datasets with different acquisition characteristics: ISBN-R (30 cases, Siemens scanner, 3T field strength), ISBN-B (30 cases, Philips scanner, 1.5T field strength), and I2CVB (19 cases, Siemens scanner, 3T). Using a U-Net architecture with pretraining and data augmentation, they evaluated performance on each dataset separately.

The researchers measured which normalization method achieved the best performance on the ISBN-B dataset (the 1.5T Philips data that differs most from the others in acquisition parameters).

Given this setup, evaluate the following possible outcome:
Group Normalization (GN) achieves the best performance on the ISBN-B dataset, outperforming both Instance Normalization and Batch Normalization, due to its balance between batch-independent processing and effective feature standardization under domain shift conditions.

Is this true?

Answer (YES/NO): YES